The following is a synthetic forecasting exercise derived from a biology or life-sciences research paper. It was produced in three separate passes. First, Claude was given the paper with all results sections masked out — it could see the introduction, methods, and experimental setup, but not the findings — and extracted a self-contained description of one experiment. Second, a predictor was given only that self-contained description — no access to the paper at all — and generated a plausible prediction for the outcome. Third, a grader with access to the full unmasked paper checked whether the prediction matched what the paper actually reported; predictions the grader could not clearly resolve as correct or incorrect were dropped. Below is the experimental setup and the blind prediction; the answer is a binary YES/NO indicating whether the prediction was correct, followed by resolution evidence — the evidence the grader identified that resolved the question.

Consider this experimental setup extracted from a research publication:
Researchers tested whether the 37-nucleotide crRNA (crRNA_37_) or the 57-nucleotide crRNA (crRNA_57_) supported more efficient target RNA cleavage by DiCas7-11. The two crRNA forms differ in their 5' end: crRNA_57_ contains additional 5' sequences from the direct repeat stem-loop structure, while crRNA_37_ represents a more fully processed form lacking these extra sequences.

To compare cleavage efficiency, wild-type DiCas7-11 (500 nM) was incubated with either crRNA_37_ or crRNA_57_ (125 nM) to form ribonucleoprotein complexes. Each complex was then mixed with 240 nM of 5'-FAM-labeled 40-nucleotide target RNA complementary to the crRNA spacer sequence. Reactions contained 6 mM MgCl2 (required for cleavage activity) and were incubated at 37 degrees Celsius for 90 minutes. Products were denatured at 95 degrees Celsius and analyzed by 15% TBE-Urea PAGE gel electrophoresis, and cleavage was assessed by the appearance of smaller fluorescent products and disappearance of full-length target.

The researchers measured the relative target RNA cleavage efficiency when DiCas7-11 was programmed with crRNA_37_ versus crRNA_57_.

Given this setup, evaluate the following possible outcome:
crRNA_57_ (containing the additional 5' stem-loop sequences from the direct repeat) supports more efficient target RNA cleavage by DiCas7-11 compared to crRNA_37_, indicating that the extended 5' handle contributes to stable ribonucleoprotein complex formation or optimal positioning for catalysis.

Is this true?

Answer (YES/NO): NO